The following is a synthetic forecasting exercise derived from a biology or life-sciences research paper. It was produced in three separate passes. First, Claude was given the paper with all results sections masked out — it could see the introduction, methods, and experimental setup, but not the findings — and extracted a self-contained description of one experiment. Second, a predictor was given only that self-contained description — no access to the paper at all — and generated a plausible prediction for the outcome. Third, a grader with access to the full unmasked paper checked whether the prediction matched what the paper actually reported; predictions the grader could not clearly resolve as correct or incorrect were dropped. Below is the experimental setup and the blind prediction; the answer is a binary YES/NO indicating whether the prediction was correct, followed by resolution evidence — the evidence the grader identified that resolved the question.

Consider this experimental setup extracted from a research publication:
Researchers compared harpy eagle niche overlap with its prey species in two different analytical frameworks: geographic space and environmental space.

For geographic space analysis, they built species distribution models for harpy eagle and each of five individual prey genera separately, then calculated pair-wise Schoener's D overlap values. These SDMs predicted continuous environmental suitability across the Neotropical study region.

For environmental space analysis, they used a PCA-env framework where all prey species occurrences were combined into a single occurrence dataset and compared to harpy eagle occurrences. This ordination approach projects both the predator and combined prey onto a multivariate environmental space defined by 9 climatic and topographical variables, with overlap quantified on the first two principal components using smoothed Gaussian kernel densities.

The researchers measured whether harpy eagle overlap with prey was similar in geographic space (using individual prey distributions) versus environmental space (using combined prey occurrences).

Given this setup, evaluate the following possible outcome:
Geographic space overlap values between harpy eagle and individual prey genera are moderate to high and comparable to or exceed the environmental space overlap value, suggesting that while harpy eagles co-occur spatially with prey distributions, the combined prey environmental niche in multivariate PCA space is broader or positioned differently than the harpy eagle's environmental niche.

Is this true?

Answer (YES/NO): NO